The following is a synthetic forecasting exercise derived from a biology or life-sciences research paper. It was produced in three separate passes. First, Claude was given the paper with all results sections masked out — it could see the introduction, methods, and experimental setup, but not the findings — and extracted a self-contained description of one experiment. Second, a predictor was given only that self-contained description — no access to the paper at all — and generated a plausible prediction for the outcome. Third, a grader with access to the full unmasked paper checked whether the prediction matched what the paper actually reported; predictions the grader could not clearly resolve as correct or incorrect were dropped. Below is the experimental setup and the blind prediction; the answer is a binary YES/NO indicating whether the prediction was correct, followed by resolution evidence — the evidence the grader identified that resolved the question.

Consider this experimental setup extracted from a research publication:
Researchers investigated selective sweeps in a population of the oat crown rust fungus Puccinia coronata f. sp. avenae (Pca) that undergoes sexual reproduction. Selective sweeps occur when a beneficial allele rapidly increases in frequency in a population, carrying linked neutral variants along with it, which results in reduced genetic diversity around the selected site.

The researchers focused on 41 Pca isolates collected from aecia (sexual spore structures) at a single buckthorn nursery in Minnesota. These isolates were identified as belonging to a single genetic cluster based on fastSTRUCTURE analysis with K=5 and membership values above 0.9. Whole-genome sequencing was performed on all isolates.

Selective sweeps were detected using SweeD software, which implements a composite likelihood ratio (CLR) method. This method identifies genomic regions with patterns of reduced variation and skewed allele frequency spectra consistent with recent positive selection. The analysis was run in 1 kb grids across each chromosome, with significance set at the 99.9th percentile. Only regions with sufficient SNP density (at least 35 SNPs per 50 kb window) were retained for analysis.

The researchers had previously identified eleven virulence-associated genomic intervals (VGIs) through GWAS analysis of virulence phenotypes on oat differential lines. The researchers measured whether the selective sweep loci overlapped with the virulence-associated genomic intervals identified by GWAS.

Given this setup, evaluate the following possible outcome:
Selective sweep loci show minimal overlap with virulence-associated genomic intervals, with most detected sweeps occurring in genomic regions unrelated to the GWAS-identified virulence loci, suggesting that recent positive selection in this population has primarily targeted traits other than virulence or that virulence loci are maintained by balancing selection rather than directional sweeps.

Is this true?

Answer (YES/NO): YES